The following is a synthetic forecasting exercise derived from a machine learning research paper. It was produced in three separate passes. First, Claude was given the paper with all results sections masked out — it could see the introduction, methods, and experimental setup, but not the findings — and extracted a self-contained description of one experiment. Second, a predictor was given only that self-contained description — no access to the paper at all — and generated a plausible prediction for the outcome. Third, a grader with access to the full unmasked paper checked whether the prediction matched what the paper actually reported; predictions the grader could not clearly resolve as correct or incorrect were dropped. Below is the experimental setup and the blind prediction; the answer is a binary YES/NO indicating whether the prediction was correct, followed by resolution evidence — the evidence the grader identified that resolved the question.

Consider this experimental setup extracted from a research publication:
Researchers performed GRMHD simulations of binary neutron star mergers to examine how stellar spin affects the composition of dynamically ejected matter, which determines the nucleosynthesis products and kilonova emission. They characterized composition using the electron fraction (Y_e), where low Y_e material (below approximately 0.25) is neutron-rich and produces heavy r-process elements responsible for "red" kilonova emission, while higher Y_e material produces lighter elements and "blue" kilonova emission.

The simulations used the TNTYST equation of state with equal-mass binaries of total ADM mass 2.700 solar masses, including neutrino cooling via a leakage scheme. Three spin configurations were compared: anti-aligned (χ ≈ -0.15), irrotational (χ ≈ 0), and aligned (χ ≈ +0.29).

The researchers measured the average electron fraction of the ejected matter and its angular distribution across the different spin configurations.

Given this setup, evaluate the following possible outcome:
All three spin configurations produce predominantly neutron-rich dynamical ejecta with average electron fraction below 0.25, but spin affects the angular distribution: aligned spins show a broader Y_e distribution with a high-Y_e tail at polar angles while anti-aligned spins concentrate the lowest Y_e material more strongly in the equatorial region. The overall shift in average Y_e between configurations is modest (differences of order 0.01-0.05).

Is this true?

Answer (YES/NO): NO